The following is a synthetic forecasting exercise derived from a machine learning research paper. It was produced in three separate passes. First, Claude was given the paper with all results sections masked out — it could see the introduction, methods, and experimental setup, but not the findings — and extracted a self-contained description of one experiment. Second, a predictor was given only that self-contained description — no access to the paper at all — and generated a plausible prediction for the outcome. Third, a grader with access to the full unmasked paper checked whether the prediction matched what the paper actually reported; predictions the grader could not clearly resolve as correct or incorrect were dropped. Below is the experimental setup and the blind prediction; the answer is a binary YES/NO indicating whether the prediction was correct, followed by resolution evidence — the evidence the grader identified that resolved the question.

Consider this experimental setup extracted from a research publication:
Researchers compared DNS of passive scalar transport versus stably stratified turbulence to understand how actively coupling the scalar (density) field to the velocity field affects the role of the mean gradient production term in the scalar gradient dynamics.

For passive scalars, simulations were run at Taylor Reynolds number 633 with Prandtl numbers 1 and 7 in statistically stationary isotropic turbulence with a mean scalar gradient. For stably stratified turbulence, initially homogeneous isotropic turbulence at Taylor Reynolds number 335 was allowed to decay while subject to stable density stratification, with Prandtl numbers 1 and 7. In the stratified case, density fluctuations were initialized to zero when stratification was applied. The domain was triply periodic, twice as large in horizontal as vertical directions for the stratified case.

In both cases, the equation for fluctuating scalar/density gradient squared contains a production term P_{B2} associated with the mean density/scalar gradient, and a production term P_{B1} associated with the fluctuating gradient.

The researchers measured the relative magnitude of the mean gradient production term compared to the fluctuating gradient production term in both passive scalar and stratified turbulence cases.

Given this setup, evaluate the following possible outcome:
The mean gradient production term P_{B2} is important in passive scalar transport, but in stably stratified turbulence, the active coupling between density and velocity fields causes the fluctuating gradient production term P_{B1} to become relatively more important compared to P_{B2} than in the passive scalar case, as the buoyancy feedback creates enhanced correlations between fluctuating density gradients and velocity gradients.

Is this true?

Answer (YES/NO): NO